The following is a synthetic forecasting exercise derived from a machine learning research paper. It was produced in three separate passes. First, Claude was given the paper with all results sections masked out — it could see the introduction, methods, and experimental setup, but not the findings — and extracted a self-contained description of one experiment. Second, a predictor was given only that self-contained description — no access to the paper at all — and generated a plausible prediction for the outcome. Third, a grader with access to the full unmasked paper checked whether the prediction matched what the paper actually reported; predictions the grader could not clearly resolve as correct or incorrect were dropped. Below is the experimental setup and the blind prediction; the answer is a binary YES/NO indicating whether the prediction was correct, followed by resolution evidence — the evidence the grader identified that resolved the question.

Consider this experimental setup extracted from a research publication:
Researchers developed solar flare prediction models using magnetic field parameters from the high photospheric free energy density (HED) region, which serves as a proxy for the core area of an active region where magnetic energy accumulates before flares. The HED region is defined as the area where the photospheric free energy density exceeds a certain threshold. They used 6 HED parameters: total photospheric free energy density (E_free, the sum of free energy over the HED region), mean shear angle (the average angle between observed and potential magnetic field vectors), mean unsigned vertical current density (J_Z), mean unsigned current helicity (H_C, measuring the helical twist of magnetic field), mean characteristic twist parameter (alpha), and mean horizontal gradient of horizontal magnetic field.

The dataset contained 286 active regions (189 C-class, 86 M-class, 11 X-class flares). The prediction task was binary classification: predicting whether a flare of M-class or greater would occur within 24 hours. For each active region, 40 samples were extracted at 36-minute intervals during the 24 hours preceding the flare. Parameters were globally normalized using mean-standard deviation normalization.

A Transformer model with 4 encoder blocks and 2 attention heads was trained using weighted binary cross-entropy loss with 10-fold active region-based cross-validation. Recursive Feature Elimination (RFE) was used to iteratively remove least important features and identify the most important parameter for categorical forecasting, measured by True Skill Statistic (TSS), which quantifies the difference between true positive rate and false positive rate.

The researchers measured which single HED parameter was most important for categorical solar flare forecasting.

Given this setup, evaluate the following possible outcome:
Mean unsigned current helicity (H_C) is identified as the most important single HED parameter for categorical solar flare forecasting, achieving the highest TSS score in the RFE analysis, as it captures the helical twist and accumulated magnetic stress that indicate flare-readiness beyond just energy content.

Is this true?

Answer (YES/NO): NO